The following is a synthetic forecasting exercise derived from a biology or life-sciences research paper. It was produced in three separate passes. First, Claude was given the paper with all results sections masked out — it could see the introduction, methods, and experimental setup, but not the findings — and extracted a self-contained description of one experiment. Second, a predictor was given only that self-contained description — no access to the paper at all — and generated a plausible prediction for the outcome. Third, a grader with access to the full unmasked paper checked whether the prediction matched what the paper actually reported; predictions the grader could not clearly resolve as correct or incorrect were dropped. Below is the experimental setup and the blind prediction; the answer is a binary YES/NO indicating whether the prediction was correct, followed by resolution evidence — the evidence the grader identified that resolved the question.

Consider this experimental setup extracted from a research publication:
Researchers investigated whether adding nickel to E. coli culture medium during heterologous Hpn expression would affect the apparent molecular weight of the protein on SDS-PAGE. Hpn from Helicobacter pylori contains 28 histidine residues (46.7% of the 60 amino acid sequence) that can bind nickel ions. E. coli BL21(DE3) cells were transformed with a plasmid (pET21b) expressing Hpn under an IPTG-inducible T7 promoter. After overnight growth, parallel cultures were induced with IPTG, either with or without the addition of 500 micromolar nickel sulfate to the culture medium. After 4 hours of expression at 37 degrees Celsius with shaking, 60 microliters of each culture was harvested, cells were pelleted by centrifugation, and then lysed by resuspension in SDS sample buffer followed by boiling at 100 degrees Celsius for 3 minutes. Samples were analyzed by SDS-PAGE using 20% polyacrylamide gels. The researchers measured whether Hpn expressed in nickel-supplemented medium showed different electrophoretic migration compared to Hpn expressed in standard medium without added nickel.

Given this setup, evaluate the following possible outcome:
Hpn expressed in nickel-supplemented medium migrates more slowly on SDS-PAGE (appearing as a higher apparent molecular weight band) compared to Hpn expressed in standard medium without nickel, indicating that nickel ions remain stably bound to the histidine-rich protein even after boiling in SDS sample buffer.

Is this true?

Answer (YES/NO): NO